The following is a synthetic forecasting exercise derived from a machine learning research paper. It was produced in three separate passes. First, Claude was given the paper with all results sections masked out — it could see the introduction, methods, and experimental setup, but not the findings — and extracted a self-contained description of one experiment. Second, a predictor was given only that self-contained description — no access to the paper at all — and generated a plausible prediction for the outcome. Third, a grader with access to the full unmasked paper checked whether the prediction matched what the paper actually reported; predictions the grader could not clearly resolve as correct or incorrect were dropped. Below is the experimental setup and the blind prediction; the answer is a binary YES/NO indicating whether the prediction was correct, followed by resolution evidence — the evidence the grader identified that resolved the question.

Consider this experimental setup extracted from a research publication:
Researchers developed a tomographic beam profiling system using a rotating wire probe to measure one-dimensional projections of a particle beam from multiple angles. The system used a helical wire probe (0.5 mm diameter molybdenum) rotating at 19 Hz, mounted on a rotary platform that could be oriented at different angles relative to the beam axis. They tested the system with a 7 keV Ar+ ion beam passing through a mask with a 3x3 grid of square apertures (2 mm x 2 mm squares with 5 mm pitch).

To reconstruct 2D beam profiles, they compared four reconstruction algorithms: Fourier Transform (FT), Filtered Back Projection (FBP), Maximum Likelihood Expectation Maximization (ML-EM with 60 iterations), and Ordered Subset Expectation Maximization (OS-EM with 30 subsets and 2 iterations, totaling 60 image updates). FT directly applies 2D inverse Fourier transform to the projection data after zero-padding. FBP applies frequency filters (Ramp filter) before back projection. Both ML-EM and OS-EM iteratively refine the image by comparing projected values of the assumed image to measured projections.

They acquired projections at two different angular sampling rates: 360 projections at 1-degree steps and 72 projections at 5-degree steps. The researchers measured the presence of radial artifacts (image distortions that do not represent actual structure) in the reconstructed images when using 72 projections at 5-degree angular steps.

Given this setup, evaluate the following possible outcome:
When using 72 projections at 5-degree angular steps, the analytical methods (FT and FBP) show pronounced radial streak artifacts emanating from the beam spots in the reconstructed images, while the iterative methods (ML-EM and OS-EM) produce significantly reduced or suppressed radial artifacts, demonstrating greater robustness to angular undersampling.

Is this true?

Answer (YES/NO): YES